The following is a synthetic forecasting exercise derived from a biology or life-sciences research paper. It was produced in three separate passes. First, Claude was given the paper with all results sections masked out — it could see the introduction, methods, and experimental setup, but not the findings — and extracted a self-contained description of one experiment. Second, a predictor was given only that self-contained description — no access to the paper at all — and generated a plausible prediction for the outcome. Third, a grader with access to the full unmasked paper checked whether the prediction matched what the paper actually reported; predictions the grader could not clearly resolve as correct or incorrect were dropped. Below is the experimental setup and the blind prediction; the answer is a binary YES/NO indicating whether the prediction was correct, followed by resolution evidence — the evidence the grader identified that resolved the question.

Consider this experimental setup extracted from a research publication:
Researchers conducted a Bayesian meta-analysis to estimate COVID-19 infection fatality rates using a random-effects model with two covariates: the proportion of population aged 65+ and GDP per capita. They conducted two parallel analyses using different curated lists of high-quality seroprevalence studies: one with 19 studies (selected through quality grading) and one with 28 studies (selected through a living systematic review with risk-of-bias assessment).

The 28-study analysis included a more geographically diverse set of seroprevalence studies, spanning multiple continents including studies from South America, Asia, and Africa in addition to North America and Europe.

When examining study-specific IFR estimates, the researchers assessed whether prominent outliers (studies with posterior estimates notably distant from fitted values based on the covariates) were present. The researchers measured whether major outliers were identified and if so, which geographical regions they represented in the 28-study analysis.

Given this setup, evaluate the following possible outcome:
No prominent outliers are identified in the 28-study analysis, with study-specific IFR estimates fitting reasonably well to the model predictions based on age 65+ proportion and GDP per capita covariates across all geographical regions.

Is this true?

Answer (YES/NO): NO